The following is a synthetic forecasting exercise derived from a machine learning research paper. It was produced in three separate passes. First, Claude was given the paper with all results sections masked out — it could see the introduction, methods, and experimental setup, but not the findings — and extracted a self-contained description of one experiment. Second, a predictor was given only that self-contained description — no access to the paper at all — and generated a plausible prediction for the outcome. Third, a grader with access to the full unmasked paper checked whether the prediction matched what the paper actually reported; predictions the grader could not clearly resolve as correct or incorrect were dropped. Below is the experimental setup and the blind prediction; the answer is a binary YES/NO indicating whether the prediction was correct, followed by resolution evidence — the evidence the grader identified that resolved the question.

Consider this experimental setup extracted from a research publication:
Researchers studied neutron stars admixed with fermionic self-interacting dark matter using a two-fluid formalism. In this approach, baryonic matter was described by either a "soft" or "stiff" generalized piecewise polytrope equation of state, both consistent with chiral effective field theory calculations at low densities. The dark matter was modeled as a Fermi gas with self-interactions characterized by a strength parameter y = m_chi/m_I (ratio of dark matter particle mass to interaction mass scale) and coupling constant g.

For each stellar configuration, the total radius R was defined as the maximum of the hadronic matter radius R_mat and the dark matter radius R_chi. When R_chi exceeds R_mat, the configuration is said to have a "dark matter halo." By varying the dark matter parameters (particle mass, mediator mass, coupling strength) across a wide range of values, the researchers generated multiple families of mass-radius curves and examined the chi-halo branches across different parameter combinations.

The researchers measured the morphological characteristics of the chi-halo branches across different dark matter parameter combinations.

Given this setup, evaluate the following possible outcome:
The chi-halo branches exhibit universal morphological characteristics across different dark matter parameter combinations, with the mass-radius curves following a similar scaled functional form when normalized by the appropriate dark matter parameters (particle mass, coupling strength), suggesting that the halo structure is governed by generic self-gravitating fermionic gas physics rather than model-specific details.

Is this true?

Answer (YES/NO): NO